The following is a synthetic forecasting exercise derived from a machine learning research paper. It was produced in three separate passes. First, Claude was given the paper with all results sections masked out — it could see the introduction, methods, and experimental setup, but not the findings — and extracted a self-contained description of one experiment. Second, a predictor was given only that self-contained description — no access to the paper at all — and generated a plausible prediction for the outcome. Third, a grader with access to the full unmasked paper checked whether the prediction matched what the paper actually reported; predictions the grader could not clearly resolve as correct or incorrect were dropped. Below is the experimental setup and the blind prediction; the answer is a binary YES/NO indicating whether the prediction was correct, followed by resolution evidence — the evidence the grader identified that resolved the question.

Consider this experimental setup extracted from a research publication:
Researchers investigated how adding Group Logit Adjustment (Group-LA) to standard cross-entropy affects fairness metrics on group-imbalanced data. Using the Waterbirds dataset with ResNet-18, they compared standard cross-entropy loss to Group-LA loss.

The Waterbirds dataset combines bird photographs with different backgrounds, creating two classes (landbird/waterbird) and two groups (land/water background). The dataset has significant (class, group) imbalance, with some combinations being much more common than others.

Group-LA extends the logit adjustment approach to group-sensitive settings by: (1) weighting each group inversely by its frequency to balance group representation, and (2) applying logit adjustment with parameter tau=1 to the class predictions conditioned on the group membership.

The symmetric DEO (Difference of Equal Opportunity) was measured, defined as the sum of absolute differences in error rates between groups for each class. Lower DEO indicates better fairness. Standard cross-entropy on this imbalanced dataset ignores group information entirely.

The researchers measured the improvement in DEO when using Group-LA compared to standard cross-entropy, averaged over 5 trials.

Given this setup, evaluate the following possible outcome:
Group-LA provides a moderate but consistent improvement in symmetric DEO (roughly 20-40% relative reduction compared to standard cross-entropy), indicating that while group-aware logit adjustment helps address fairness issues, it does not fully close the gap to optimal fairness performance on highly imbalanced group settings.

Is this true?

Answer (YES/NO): NO